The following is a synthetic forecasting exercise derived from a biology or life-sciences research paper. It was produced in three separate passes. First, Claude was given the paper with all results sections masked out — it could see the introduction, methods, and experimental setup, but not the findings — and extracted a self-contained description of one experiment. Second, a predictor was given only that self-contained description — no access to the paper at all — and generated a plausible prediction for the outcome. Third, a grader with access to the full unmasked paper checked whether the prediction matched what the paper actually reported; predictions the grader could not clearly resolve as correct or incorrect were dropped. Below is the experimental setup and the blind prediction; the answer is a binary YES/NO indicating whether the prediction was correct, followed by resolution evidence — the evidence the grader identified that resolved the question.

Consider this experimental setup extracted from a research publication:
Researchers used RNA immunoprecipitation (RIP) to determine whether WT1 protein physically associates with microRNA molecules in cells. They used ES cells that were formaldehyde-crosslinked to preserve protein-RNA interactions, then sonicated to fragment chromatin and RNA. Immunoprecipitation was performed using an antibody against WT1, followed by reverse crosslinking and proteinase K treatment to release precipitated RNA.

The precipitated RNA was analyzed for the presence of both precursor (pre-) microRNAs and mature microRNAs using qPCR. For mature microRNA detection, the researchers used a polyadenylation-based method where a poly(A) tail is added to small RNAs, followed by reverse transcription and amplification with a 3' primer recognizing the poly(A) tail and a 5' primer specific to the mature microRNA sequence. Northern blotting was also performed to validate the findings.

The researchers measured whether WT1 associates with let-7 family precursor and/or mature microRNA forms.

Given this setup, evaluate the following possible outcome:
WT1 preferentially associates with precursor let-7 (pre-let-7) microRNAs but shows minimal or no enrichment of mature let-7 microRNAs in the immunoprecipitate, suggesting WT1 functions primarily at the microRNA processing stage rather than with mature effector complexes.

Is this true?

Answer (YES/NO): NO